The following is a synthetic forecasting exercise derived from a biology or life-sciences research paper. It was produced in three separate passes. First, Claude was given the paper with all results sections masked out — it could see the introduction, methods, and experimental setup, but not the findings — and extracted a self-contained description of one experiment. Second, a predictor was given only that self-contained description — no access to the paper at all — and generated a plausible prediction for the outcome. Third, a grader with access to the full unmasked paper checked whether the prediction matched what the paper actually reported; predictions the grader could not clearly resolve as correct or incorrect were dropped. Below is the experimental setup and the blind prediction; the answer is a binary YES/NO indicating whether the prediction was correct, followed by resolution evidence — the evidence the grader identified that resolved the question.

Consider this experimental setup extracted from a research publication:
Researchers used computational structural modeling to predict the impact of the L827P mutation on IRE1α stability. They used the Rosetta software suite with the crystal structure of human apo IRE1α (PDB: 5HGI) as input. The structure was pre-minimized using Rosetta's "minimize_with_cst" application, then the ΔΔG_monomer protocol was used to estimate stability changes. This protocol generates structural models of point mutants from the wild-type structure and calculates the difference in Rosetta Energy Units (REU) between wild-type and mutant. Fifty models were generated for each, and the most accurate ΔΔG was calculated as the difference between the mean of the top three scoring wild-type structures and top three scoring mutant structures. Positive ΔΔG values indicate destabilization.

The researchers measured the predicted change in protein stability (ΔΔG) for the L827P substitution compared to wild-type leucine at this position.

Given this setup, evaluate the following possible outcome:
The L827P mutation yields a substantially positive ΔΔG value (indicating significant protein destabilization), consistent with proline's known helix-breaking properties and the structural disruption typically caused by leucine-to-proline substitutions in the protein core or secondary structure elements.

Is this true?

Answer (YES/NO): NO